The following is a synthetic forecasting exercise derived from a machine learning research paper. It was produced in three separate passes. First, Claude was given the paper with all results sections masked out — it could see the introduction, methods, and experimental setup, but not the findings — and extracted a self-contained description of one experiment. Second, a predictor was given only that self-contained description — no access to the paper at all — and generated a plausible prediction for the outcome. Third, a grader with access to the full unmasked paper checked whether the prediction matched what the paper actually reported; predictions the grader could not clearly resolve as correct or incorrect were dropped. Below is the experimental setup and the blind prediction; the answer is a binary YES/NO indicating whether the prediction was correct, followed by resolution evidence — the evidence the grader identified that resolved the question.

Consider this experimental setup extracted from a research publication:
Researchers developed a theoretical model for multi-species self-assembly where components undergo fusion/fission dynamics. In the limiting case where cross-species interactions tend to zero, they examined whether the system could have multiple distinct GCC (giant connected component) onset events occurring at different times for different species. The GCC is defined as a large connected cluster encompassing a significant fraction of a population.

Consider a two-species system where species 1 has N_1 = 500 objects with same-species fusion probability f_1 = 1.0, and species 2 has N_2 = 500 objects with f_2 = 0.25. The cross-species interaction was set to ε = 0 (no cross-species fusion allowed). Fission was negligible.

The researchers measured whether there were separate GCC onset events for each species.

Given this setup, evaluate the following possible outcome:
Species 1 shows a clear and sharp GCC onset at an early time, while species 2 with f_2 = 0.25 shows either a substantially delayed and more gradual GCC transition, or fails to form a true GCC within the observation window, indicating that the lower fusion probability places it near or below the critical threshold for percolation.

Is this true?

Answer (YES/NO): NO